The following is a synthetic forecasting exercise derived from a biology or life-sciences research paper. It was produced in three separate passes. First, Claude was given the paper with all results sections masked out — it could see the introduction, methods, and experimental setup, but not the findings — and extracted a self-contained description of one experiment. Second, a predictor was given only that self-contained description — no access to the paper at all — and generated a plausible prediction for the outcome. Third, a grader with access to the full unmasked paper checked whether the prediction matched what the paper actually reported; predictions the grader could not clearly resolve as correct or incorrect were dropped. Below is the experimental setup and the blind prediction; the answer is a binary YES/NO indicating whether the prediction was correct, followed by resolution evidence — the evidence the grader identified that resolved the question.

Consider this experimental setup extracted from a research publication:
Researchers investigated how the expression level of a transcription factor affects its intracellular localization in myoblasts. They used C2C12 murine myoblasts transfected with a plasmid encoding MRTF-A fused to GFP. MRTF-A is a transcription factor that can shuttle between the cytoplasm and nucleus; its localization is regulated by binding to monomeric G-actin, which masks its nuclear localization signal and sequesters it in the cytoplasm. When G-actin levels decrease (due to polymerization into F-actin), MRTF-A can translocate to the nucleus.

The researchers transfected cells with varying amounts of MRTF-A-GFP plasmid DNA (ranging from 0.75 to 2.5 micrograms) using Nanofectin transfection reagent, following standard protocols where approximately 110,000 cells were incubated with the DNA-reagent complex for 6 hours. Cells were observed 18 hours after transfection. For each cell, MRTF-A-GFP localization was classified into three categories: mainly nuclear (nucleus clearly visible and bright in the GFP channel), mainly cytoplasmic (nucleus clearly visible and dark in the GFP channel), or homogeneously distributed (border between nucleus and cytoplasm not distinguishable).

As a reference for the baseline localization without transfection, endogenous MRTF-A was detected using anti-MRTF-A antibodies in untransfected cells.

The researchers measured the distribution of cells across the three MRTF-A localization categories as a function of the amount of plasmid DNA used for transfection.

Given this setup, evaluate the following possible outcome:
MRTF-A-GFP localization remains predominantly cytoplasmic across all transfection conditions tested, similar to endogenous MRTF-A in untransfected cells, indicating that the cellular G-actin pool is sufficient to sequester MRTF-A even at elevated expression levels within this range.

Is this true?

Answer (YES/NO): NO